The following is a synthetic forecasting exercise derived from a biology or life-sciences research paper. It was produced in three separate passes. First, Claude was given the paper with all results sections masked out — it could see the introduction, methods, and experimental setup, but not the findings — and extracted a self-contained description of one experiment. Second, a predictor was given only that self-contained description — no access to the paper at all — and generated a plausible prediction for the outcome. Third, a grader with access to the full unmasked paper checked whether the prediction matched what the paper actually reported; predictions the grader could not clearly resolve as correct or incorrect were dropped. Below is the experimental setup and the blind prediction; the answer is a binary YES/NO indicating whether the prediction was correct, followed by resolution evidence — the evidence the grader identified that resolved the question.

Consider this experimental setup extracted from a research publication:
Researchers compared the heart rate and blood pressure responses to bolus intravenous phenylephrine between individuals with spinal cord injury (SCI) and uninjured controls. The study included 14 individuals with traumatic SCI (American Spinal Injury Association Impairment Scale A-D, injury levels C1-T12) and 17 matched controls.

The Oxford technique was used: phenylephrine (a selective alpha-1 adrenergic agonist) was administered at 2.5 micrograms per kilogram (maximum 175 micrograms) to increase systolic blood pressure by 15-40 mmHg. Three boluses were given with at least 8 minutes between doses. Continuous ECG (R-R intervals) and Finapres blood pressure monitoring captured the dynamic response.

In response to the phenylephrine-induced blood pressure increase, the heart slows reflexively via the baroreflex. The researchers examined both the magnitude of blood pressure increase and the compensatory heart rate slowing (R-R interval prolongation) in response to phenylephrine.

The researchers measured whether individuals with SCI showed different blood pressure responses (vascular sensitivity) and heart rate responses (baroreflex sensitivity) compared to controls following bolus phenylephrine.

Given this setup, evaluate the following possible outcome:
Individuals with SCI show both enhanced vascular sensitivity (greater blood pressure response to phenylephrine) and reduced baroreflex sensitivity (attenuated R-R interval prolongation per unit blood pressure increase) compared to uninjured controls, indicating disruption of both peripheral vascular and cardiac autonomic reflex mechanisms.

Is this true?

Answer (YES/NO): YES